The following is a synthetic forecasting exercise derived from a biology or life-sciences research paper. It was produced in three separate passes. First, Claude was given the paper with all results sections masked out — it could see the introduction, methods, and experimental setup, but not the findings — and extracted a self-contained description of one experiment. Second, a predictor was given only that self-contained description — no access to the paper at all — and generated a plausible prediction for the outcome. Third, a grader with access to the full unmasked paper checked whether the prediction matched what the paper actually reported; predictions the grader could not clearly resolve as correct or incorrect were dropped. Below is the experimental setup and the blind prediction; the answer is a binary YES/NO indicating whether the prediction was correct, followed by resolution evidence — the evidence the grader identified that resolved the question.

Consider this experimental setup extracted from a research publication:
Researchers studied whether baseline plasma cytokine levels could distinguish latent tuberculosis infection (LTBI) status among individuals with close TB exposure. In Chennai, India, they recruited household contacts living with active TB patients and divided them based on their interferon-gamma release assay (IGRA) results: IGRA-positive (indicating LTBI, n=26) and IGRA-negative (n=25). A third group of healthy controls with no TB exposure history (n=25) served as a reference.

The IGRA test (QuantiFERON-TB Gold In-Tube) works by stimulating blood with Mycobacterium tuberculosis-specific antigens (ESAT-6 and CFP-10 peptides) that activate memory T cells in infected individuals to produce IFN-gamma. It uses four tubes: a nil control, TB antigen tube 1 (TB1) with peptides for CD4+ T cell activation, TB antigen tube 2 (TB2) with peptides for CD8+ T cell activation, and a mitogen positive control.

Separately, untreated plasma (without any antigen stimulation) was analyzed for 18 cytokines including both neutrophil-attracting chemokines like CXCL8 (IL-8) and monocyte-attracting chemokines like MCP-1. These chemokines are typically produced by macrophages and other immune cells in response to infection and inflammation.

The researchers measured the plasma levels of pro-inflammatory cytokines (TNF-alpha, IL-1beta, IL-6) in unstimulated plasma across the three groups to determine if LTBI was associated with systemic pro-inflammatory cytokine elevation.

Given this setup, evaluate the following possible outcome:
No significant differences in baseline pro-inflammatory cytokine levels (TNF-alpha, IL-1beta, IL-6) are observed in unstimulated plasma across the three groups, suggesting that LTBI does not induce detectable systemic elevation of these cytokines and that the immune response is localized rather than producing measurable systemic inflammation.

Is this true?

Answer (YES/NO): NO